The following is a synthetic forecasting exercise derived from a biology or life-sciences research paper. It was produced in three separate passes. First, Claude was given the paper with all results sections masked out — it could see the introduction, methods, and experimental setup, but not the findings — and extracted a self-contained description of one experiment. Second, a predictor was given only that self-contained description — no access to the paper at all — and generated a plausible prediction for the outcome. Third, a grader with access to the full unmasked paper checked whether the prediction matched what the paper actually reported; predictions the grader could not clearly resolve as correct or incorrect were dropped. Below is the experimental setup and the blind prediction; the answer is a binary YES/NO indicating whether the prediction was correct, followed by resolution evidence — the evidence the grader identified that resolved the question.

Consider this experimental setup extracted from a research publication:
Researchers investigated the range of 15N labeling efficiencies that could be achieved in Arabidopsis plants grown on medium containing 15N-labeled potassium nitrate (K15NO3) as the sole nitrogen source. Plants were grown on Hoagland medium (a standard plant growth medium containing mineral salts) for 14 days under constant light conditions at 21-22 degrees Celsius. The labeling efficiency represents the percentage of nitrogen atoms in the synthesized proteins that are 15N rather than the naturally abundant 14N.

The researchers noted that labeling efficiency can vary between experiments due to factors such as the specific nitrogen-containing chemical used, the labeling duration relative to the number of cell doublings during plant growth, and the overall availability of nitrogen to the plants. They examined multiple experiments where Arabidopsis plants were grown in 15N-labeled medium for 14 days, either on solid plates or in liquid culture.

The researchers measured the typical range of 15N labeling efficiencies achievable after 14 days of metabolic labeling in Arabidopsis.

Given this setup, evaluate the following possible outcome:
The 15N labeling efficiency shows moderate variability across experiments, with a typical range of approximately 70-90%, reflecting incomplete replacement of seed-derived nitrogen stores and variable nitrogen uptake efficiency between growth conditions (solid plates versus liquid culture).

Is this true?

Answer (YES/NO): NO